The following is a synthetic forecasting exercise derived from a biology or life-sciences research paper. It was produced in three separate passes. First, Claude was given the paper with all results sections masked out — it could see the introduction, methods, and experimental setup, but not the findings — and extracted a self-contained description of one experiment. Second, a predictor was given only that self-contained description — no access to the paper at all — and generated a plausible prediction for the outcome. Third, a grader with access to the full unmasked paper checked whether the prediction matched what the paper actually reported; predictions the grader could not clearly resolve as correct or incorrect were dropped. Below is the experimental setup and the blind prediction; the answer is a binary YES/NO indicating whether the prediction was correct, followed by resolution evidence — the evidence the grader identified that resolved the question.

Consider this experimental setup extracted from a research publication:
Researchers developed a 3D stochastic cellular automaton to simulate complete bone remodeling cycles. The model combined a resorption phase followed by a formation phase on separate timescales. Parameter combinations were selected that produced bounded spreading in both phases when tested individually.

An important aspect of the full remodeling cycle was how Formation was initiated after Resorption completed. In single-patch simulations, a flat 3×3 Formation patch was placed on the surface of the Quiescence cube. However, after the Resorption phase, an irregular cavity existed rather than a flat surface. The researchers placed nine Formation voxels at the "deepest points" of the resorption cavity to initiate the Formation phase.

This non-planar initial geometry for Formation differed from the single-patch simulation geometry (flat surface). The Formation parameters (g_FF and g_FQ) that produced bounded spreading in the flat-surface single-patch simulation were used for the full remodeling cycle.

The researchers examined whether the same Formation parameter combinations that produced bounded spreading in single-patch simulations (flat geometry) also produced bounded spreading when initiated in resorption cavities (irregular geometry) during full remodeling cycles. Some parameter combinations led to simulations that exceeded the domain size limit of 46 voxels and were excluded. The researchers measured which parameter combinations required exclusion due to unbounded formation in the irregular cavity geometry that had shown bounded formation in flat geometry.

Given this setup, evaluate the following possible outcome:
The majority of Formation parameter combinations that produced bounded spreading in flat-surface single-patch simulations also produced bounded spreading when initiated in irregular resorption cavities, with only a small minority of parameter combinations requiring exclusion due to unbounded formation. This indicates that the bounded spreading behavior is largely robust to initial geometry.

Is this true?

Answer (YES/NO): YES